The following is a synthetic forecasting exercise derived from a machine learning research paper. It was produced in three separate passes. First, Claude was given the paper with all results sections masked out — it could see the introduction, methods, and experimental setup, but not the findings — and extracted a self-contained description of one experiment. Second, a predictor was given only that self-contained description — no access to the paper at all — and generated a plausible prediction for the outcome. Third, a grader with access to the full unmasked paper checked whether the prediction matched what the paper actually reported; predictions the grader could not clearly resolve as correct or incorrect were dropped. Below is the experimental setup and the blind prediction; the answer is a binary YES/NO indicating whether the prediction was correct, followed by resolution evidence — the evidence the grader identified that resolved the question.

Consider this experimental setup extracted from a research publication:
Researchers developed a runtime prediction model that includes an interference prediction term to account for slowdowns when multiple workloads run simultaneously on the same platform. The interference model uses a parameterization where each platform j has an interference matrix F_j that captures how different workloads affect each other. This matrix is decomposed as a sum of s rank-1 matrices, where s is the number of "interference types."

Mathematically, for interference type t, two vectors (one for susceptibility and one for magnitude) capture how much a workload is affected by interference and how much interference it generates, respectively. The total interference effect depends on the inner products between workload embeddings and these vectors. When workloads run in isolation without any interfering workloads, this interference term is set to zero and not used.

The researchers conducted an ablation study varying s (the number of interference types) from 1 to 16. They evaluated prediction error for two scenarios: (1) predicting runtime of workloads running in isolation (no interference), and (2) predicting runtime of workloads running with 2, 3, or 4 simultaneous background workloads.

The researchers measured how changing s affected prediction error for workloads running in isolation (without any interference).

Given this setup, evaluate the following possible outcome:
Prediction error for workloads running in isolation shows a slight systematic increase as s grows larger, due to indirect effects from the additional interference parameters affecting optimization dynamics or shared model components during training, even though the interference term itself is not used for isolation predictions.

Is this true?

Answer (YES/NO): NO